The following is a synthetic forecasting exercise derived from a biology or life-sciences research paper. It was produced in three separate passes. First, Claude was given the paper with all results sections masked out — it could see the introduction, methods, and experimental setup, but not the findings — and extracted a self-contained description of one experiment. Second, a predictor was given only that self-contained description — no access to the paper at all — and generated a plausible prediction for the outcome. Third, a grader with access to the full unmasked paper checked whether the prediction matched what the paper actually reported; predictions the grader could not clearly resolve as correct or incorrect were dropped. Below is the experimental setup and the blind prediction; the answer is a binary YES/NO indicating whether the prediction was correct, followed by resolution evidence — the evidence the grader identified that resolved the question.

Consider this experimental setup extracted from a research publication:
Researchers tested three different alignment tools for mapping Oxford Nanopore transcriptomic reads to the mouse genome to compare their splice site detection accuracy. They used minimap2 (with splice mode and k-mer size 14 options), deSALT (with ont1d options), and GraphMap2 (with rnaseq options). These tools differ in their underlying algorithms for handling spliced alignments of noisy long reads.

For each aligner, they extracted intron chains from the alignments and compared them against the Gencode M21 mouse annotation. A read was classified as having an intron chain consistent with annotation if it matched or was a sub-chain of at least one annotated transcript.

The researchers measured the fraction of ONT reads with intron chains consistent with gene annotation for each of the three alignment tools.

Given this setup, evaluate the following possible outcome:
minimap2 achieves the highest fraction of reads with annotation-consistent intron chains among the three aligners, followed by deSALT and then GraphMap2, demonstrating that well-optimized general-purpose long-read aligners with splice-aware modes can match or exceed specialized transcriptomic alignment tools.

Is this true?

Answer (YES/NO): YES